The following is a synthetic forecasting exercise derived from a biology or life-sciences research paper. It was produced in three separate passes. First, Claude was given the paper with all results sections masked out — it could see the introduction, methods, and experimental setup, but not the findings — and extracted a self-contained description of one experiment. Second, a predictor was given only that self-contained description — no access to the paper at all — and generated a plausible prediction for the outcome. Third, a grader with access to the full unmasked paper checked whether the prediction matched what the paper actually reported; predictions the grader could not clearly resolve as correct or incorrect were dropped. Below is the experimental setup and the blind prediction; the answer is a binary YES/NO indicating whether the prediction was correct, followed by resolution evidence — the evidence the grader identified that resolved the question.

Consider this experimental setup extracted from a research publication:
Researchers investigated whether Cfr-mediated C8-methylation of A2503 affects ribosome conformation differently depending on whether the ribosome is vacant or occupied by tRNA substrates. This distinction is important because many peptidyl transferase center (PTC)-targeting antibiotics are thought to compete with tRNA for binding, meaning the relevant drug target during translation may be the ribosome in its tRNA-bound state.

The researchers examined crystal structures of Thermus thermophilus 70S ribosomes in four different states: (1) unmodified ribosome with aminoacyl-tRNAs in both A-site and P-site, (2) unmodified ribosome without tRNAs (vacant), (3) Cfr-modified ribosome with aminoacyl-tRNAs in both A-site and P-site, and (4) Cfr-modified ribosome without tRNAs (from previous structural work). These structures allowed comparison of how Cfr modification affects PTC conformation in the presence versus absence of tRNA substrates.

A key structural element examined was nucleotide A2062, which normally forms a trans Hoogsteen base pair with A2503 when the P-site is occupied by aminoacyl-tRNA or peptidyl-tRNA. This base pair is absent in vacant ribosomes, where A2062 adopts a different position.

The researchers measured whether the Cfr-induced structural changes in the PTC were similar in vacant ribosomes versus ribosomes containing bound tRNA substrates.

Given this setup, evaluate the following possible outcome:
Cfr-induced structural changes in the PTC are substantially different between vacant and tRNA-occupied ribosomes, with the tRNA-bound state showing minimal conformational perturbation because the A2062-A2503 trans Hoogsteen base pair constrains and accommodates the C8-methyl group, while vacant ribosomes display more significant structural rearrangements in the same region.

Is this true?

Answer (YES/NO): NO